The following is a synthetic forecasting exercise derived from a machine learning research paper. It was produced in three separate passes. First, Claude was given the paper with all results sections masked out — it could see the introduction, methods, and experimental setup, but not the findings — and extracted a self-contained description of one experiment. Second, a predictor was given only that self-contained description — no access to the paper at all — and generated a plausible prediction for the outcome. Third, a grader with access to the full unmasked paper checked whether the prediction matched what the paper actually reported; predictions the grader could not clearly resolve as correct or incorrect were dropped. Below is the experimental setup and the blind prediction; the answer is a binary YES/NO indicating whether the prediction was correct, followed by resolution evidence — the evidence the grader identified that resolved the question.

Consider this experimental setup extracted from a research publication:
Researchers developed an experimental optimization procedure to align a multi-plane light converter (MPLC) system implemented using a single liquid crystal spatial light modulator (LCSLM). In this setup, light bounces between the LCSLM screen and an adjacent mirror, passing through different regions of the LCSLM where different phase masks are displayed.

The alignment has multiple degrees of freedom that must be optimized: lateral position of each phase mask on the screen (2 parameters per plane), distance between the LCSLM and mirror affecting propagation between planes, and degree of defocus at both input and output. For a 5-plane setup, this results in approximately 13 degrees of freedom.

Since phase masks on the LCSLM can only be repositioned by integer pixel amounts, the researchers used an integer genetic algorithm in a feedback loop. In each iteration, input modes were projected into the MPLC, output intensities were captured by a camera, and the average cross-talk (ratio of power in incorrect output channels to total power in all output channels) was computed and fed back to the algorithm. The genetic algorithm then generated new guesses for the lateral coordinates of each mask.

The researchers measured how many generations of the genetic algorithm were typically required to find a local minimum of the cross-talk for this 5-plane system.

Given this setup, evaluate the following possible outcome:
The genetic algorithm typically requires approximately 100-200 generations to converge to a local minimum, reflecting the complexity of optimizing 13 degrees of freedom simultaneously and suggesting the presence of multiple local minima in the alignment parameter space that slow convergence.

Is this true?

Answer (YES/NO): NO